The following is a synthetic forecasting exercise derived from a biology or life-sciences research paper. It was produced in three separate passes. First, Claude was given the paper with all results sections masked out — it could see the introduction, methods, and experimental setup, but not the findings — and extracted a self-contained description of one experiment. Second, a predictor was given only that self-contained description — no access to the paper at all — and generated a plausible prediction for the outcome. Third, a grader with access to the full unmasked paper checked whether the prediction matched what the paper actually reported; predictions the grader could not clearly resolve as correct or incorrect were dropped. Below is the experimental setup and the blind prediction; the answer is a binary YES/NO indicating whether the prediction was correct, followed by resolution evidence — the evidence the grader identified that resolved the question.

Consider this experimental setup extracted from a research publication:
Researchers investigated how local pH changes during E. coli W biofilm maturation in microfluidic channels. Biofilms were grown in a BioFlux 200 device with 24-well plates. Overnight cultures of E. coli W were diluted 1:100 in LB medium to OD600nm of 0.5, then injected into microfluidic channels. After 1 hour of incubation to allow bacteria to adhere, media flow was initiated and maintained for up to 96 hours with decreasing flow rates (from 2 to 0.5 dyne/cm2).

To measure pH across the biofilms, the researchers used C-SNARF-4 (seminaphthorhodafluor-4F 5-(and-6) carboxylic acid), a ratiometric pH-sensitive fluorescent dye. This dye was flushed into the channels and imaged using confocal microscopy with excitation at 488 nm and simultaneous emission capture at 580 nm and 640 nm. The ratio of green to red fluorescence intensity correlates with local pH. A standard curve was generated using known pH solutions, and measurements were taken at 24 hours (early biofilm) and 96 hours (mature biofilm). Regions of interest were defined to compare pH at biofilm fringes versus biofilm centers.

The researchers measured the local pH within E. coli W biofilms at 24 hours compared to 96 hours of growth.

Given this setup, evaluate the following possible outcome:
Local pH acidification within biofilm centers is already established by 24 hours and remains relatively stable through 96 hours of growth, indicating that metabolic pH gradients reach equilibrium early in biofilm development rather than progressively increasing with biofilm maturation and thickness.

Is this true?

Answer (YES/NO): NO